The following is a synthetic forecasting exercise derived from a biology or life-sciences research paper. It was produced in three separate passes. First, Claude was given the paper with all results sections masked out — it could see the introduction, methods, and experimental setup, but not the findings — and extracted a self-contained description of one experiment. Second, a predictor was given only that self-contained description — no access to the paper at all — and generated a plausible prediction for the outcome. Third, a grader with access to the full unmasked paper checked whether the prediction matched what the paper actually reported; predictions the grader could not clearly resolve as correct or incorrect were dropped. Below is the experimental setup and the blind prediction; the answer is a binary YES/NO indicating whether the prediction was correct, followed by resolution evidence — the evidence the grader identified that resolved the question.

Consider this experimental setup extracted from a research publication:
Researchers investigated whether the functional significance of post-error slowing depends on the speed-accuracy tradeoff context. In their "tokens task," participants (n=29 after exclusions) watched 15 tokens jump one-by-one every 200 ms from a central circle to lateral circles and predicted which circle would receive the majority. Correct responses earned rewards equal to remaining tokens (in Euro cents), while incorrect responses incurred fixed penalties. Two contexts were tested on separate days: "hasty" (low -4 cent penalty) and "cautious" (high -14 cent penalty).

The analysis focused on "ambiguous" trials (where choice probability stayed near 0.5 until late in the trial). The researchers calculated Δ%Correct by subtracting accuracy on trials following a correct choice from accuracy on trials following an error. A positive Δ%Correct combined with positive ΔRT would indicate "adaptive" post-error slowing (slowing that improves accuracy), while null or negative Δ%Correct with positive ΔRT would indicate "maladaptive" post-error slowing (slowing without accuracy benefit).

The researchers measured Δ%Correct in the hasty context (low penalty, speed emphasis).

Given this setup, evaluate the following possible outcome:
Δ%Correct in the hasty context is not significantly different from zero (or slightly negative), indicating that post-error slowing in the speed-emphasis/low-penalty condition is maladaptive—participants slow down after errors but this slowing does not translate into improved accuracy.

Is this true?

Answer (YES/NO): NO